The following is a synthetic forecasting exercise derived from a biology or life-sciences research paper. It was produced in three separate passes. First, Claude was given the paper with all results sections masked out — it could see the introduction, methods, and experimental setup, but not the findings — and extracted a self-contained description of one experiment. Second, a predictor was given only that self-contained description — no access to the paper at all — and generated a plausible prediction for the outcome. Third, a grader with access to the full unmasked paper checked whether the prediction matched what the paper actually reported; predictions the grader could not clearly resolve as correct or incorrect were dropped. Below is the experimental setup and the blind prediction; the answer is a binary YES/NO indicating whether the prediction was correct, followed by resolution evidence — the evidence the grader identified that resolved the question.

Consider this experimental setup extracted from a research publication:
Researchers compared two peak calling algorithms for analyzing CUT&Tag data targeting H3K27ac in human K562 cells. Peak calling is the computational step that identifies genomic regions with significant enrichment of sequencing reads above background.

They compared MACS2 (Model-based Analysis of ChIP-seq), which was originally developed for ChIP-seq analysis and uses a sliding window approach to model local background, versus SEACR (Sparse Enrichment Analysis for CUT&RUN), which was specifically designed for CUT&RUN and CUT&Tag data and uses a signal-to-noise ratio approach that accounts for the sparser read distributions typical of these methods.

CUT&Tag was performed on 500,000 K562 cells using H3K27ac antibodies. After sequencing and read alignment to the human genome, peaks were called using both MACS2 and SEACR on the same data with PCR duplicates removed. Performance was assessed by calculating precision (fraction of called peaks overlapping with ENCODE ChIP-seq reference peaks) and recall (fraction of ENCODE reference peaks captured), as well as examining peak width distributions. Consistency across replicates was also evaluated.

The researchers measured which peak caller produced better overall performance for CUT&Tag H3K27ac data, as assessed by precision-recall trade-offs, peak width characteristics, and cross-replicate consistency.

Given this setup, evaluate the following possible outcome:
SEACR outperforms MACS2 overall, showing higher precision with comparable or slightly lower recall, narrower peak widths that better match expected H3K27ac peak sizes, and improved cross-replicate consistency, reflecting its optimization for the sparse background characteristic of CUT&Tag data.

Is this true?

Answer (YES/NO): NO